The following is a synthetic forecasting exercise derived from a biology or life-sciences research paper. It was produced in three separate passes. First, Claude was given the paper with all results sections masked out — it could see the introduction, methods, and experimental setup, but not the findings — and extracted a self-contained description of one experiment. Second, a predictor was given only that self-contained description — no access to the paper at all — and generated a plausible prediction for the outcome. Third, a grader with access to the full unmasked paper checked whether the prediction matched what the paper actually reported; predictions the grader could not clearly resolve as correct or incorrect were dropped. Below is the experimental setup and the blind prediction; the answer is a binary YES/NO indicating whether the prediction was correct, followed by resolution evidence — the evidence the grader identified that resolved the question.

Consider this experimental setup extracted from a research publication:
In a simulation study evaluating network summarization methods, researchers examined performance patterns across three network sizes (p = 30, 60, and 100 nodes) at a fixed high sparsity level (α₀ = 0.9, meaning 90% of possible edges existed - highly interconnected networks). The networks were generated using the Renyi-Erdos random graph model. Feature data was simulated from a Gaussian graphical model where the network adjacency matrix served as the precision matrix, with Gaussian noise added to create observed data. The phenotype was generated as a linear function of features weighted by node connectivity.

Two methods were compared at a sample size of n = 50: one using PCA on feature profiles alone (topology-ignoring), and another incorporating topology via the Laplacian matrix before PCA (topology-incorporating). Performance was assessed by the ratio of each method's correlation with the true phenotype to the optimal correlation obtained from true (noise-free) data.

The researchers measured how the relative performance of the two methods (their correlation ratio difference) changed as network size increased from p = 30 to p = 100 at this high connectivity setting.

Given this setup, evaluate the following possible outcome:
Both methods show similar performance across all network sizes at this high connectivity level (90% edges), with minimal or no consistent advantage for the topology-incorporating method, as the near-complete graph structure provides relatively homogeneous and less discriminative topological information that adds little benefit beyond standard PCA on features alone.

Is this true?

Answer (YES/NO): YES